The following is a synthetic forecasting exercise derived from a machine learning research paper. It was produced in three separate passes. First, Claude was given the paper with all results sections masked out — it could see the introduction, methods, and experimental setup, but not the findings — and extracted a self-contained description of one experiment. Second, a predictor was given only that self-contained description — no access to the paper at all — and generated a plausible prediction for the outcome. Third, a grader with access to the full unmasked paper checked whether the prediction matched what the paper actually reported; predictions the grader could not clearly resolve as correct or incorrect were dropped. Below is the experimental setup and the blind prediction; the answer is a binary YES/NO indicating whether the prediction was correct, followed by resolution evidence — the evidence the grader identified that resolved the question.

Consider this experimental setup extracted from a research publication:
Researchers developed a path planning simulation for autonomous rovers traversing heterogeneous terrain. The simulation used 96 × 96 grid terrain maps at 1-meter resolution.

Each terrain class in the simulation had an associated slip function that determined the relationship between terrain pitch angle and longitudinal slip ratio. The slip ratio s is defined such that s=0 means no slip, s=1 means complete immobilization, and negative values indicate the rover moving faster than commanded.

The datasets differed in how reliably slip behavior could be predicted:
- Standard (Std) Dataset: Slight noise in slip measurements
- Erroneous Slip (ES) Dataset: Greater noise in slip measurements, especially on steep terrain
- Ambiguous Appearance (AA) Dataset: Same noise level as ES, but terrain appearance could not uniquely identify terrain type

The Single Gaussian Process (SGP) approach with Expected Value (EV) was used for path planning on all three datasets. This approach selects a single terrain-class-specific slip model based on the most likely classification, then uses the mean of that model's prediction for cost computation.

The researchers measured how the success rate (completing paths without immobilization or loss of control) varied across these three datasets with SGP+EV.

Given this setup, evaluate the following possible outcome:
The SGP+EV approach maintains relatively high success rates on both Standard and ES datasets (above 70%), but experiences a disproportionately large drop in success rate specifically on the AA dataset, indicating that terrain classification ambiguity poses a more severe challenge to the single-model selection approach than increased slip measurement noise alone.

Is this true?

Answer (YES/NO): NO